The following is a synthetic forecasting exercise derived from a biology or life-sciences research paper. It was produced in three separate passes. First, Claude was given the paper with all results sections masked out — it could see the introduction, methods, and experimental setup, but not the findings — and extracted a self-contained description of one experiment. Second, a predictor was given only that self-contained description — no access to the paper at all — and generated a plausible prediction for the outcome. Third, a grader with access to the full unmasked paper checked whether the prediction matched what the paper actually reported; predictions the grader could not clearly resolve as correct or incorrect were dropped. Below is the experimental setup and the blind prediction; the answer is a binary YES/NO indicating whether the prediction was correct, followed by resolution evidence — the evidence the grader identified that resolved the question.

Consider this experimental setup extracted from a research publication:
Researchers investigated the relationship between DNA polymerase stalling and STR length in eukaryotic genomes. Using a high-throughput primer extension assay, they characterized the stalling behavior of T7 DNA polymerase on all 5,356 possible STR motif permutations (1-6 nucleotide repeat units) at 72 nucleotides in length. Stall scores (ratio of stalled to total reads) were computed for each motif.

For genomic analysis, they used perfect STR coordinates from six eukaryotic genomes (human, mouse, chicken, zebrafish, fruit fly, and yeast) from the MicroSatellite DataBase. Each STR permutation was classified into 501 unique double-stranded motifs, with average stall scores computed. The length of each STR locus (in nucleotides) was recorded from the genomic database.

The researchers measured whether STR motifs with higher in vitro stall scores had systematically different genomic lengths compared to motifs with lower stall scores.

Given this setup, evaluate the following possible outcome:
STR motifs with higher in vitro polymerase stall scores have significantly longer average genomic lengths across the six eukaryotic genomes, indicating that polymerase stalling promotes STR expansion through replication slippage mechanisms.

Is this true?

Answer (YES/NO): NO